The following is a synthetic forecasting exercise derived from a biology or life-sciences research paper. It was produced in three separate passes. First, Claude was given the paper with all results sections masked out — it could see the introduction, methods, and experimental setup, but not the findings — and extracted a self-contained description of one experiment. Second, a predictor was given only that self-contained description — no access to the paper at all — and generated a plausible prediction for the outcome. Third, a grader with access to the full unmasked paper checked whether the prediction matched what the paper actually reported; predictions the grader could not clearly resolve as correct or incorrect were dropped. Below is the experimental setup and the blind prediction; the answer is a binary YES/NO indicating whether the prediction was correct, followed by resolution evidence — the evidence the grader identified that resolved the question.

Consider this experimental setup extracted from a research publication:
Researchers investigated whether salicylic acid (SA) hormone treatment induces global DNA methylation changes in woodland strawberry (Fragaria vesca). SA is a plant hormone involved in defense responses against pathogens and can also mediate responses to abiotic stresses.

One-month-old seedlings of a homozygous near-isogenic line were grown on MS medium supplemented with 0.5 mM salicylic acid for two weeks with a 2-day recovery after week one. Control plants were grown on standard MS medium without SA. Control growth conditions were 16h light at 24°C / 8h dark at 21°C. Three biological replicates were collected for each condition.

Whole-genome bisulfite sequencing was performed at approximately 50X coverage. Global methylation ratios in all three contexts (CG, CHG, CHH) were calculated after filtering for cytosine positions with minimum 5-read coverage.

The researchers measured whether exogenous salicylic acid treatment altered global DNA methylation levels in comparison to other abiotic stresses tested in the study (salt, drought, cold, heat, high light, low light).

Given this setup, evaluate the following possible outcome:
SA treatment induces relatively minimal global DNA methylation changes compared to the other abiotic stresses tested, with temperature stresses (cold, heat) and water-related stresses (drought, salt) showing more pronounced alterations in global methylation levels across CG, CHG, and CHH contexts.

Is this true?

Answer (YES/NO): NO